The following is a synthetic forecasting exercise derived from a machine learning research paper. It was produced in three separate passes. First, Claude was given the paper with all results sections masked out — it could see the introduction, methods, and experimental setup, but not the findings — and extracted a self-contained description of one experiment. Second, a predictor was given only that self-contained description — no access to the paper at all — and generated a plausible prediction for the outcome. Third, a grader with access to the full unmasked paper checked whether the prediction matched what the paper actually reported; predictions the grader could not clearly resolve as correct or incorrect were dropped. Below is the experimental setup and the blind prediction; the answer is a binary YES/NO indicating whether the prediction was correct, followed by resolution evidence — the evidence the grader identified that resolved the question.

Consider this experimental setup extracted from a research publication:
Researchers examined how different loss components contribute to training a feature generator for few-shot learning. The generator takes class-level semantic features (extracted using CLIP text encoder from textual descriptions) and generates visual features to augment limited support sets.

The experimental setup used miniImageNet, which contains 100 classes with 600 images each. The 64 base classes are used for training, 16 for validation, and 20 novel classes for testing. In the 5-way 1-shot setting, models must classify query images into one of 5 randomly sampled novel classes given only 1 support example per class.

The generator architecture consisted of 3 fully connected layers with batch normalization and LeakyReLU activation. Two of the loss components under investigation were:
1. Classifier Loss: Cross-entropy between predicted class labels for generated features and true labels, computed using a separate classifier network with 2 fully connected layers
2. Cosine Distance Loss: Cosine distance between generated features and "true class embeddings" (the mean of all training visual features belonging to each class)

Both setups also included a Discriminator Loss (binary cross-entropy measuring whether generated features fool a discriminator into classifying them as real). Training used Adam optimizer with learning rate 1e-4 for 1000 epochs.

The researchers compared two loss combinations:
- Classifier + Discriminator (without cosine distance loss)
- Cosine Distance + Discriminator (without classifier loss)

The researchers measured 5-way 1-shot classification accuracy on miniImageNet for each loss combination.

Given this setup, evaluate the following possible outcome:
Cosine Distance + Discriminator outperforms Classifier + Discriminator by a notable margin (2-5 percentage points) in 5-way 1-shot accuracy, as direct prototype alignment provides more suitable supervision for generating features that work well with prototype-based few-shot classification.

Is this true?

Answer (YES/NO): YES